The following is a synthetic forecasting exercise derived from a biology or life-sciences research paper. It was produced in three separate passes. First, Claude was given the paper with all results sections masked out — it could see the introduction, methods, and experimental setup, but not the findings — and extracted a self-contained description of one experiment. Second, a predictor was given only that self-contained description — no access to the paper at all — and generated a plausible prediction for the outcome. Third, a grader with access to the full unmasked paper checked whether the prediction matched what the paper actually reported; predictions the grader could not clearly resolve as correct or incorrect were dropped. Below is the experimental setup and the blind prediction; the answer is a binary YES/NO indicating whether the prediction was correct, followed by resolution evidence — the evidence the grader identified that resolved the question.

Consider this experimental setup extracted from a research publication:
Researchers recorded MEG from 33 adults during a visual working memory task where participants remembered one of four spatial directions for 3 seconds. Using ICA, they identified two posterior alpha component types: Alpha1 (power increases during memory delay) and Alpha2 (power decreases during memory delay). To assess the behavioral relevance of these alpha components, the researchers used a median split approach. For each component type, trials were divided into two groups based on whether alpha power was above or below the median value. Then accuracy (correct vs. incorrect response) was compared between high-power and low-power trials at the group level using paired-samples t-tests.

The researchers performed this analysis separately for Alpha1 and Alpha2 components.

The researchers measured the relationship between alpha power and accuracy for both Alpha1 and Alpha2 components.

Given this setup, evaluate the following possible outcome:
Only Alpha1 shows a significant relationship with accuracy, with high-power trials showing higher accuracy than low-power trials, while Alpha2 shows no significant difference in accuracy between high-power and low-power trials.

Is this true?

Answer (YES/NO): NO